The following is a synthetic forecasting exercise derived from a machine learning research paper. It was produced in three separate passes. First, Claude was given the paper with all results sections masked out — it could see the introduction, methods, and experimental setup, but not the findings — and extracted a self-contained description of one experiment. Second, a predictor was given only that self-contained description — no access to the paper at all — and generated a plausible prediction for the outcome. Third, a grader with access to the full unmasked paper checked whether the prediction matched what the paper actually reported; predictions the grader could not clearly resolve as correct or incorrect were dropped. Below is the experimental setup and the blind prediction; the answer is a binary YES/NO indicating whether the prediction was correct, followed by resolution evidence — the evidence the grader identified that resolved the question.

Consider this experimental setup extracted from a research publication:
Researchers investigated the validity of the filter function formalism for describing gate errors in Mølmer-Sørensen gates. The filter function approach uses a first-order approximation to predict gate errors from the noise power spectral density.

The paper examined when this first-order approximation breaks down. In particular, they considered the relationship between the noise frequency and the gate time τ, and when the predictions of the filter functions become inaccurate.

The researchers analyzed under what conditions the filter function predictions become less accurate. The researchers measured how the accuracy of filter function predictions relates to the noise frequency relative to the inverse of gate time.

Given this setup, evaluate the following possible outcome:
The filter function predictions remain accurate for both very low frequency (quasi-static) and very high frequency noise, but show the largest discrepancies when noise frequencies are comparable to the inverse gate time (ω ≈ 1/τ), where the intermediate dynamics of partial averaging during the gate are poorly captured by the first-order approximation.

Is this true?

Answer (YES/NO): NO